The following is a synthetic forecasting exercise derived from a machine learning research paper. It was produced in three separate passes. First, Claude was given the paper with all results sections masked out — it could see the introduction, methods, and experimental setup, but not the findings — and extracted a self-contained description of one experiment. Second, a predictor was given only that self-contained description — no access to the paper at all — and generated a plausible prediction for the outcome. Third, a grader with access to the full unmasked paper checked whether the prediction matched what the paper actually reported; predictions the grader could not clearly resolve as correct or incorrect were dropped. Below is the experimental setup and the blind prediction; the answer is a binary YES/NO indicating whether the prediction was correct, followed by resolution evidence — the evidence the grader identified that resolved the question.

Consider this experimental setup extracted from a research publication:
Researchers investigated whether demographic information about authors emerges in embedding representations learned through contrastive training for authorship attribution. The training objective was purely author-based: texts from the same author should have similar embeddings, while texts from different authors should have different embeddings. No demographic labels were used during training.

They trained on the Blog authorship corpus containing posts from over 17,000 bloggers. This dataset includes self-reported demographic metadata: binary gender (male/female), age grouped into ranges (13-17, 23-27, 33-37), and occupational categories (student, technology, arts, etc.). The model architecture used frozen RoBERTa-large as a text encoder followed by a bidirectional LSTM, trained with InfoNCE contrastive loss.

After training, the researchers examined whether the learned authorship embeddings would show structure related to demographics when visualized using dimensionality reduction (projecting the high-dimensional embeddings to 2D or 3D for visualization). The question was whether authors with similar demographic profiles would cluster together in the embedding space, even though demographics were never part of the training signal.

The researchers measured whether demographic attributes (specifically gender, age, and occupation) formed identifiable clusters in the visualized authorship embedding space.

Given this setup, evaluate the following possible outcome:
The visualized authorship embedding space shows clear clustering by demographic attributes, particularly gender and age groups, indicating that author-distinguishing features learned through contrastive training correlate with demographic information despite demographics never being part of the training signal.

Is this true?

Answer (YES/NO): NO